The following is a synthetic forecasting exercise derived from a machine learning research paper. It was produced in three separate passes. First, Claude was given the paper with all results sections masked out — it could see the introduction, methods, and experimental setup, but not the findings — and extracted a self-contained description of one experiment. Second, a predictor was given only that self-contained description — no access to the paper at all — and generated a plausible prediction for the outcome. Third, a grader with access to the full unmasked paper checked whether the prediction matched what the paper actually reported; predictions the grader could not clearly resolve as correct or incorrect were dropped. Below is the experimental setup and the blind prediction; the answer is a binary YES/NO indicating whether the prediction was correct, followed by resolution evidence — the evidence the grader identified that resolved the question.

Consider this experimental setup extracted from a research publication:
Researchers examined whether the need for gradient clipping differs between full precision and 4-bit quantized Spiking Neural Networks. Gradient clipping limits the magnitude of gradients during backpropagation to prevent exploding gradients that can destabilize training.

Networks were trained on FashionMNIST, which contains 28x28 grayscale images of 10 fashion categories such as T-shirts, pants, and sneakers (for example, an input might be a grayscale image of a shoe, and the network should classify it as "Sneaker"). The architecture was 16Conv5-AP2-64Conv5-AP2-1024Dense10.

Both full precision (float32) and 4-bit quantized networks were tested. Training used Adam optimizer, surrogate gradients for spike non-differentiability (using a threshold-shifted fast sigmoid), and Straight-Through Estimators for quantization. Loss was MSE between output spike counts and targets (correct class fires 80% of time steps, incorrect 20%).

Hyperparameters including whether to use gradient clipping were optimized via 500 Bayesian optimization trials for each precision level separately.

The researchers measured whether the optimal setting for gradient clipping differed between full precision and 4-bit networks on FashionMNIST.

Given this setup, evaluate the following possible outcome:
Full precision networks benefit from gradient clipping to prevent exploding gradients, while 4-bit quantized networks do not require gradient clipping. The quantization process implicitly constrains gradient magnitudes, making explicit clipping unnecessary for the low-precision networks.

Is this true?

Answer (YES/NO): YES